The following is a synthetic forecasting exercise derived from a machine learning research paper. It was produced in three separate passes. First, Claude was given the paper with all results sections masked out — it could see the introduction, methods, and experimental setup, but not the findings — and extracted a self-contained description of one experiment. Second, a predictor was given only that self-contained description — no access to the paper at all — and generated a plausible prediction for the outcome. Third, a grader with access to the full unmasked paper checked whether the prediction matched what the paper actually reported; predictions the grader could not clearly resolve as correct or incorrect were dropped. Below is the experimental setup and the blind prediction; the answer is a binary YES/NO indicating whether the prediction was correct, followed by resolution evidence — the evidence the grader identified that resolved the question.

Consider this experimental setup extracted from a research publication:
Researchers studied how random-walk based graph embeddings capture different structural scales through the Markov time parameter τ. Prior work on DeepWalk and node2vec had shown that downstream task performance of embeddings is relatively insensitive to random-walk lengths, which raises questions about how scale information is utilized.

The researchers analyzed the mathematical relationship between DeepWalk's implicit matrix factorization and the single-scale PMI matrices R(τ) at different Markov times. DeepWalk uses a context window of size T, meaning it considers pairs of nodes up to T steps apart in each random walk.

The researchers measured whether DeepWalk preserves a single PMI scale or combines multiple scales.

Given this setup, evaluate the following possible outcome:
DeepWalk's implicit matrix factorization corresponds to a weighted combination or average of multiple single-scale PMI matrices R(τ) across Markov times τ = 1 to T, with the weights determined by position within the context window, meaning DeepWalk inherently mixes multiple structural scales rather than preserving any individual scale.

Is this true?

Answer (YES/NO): NO